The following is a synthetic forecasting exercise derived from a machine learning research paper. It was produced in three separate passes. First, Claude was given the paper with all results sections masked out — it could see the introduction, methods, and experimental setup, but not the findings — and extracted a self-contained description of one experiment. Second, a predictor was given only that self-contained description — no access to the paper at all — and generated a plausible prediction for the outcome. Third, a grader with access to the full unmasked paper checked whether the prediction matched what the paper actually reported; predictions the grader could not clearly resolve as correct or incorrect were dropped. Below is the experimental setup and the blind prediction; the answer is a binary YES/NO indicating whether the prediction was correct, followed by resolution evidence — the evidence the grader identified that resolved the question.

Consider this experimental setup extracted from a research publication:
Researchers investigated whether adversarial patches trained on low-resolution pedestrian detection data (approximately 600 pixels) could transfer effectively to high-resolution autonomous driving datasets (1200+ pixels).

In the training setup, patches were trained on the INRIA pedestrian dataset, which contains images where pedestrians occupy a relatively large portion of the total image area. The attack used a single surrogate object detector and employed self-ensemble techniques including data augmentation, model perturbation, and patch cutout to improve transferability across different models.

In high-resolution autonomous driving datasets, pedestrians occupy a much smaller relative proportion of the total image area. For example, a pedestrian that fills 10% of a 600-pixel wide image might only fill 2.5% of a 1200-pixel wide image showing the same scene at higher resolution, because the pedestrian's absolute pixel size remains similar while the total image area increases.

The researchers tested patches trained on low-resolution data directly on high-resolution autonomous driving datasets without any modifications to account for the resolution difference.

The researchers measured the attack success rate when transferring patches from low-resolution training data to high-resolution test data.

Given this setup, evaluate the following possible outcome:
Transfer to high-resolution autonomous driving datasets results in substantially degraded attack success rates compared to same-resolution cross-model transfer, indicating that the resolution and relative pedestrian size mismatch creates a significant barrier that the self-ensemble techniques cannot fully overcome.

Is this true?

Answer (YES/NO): YES